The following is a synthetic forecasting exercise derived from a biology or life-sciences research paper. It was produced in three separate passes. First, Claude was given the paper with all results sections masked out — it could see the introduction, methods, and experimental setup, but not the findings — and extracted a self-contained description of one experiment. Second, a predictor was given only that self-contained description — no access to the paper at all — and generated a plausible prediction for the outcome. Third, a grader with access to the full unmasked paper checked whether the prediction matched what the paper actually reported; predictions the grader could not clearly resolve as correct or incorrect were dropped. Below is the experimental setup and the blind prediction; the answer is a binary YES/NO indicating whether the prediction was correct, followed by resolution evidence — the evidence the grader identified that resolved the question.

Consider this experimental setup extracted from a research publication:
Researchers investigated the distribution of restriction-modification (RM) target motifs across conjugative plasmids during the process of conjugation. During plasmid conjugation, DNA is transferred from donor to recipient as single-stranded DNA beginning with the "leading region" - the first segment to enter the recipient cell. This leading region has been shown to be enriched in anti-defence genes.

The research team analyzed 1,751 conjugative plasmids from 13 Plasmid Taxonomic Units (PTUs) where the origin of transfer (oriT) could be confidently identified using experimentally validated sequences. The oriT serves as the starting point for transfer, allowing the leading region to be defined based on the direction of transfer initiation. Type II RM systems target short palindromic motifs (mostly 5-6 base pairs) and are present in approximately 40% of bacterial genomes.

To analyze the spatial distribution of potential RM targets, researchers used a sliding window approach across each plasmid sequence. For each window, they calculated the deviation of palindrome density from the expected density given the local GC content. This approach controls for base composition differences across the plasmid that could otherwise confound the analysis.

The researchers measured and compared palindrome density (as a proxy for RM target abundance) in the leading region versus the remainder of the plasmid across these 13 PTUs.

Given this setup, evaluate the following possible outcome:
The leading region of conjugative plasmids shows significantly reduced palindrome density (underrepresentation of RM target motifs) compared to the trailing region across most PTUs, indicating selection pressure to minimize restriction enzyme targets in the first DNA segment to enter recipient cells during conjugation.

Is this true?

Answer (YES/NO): YES